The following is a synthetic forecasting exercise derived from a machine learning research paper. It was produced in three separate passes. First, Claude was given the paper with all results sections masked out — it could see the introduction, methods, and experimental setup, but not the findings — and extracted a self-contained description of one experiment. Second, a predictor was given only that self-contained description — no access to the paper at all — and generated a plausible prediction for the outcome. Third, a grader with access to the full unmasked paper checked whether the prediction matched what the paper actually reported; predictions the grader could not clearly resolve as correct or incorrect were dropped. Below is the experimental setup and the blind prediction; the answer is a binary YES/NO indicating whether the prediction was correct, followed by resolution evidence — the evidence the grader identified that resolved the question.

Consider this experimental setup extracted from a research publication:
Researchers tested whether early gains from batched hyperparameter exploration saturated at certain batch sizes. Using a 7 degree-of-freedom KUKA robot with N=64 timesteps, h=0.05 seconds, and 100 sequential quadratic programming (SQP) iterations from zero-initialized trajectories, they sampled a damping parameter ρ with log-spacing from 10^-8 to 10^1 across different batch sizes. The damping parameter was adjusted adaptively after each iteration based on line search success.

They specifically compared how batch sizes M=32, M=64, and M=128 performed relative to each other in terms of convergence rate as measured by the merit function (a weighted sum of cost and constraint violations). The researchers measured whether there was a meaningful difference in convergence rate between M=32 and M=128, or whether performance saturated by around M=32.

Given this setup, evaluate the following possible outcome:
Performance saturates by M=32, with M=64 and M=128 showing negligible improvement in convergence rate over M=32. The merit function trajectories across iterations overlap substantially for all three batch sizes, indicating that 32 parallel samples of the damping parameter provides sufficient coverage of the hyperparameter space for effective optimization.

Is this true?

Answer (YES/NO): YES